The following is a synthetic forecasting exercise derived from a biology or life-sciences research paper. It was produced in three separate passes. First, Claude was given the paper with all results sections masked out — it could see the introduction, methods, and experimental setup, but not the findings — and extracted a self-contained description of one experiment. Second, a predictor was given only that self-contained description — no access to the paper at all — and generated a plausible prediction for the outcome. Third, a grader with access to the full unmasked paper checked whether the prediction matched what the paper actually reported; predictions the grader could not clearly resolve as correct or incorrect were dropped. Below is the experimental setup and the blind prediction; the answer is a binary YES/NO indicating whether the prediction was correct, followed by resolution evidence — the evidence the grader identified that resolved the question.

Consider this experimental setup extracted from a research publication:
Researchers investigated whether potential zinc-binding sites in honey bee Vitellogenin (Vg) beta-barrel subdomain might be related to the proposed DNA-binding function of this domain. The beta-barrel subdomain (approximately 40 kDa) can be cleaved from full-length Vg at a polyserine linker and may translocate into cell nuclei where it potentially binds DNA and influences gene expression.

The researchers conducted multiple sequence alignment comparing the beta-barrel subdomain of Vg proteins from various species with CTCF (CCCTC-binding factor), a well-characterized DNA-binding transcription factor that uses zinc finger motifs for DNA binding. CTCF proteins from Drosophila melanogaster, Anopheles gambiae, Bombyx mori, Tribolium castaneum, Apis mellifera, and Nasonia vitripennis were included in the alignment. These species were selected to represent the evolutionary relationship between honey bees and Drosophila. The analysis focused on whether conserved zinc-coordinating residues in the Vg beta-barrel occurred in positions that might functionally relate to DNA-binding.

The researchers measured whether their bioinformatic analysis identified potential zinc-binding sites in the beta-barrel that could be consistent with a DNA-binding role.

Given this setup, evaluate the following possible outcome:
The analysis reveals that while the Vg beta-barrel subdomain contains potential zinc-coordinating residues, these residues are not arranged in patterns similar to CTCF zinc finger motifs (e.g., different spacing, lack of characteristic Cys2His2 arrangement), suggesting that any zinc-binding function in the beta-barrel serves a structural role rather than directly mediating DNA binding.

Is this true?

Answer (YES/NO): NO